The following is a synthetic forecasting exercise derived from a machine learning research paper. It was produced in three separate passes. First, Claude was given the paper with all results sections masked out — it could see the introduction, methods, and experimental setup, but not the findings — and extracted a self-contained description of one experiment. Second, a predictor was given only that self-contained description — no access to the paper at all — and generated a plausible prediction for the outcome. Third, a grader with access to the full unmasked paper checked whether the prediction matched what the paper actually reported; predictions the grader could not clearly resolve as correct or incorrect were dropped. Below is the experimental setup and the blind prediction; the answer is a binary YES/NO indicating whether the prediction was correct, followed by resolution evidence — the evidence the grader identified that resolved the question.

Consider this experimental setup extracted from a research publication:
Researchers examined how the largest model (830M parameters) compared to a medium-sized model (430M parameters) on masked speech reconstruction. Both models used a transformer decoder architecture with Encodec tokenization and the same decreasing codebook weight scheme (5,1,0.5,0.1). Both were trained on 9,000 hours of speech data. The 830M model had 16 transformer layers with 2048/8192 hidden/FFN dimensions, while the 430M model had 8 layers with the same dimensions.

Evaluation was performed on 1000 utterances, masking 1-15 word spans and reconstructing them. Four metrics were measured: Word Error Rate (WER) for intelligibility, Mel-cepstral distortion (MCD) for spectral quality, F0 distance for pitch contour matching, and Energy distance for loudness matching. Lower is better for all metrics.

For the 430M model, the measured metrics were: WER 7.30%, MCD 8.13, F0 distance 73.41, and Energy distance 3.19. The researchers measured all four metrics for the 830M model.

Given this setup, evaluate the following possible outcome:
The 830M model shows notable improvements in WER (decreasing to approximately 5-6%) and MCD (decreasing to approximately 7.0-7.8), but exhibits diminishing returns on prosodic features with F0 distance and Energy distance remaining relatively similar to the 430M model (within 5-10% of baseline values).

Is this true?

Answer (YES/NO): NO